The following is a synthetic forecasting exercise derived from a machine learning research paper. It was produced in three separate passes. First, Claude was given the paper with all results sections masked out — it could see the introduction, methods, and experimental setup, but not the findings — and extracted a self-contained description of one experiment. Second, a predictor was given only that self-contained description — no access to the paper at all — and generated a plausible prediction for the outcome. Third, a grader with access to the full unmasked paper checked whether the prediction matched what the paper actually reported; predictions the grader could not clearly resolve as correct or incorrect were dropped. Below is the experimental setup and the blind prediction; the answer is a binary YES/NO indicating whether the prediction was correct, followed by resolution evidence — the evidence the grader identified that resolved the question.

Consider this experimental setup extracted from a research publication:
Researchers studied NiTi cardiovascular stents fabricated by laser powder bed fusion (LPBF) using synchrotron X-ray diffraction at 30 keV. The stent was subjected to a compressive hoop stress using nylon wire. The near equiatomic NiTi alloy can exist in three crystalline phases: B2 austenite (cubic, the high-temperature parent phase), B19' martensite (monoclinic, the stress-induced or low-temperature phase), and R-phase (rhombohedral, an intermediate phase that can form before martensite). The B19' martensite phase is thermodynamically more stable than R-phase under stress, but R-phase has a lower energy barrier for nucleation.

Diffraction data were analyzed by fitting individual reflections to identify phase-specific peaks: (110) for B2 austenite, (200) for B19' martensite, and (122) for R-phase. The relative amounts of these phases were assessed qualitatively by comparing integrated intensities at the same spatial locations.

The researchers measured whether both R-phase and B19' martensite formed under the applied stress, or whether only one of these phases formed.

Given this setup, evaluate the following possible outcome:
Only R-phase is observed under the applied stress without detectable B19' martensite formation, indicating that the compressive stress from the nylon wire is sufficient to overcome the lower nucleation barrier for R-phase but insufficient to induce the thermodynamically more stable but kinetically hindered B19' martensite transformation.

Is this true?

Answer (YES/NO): NO